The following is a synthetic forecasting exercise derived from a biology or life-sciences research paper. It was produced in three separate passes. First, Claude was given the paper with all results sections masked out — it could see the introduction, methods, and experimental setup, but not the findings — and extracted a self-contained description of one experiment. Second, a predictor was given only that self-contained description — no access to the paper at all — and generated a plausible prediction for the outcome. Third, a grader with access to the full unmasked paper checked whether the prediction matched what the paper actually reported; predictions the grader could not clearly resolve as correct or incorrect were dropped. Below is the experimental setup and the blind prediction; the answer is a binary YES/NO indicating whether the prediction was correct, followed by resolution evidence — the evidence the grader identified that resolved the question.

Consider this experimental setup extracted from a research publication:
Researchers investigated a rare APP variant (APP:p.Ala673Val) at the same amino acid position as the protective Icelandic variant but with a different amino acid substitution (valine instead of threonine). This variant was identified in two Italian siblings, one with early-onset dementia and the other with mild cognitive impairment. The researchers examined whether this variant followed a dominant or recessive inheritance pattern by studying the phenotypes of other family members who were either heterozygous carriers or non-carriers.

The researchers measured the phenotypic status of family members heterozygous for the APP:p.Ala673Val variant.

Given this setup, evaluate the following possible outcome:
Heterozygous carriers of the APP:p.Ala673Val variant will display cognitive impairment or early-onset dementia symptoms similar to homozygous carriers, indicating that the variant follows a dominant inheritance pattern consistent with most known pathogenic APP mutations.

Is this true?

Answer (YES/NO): NO